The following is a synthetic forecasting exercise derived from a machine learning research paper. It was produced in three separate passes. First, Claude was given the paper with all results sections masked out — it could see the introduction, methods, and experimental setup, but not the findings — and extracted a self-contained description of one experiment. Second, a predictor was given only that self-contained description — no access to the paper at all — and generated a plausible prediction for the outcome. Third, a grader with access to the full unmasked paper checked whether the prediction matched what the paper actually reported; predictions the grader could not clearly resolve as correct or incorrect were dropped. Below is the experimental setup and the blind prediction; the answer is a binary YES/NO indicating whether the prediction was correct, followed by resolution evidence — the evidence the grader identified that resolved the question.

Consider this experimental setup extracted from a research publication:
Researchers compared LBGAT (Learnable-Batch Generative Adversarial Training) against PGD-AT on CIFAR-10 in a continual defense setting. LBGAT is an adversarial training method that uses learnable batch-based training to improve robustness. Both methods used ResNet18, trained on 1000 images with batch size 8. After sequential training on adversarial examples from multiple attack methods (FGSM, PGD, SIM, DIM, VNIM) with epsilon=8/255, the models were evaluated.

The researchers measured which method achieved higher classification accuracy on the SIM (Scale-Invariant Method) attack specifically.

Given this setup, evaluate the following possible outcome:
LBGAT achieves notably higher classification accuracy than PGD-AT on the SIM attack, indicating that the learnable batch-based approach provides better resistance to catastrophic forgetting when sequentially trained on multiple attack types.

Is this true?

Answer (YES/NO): YES